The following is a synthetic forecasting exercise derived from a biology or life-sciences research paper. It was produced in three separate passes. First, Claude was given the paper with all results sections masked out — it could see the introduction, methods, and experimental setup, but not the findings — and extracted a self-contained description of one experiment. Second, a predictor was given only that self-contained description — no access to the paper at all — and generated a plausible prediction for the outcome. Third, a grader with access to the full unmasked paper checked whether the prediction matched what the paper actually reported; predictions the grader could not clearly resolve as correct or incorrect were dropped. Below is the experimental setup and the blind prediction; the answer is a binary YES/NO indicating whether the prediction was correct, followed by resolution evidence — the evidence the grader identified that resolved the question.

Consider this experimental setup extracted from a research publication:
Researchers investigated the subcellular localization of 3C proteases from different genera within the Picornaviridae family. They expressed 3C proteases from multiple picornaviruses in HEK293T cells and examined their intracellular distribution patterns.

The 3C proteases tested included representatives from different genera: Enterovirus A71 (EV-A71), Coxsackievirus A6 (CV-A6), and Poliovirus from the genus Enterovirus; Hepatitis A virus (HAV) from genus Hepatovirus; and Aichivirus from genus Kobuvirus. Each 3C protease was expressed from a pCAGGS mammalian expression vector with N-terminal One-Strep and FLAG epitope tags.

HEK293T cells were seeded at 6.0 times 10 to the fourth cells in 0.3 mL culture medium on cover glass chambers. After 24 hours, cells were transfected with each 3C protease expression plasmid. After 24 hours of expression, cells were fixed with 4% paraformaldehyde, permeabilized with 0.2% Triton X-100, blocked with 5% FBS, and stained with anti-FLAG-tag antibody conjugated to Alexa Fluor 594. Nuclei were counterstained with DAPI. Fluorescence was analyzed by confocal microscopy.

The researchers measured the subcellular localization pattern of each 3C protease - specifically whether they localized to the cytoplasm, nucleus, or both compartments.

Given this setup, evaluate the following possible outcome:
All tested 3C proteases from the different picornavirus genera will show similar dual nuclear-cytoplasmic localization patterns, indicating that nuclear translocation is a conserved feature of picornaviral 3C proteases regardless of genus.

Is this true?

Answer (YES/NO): NO